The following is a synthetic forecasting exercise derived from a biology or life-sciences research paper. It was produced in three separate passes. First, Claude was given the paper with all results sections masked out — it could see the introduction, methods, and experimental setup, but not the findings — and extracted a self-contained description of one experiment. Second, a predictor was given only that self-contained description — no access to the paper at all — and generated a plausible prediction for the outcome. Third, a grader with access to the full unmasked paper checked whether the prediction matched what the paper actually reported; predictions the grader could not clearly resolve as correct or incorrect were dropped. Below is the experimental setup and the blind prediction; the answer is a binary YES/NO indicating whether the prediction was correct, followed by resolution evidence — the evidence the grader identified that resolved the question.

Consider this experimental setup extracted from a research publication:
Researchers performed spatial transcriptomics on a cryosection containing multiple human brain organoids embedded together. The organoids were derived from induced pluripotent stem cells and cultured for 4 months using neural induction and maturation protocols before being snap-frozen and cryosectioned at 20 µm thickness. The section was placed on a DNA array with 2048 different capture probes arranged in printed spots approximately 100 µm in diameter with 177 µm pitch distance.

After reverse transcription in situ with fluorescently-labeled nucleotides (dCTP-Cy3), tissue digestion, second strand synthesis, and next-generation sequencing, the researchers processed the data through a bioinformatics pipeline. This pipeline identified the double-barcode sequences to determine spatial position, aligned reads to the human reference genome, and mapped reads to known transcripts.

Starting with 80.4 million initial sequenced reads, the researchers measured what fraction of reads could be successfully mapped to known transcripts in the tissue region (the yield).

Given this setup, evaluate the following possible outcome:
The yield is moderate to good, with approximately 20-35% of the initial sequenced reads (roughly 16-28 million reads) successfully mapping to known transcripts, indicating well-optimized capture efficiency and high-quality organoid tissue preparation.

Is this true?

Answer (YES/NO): NO